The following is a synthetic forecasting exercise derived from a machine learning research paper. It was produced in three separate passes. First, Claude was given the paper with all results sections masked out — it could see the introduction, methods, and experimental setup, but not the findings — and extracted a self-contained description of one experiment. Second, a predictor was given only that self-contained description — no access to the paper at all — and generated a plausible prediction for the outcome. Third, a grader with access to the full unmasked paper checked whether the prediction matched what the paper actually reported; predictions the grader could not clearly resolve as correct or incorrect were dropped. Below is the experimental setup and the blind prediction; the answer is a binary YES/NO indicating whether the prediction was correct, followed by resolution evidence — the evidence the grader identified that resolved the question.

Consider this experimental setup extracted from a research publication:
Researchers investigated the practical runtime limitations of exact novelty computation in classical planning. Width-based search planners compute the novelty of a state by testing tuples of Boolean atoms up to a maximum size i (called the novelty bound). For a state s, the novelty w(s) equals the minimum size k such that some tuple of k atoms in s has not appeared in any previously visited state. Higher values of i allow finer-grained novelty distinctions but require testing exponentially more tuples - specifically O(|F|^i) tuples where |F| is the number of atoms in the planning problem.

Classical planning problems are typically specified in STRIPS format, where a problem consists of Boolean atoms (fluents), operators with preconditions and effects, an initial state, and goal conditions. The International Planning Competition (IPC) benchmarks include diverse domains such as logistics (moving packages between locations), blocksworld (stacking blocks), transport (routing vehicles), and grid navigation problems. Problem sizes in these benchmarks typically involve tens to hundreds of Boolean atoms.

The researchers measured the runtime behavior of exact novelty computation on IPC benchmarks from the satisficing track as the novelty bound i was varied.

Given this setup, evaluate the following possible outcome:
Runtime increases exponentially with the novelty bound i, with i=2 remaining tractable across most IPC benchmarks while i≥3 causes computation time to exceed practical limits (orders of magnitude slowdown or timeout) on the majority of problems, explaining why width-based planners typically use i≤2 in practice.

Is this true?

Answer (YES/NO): YES